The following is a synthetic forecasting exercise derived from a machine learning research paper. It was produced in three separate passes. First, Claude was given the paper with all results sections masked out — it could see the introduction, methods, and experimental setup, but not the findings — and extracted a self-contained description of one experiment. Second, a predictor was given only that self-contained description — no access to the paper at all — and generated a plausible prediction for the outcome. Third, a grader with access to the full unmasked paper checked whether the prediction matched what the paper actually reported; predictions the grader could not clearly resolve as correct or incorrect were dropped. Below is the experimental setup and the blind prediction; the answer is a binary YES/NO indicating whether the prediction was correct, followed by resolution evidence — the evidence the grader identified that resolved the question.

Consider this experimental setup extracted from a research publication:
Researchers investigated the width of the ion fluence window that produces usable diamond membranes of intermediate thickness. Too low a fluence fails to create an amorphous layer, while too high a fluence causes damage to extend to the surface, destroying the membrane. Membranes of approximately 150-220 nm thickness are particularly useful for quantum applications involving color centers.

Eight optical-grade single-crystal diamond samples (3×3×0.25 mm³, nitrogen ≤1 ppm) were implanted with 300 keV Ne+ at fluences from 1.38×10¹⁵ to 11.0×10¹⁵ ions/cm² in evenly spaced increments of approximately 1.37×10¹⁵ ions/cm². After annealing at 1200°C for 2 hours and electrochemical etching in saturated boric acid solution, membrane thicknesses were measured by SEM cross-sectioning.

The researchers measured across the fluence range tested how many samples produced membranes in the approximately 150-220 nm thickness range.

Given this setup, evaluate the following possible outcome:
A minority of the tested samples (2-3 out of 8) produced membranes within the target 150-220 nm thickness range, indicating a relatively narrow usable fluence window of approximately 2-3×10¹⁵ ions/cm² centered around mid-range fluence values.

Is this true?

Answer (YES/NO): NO